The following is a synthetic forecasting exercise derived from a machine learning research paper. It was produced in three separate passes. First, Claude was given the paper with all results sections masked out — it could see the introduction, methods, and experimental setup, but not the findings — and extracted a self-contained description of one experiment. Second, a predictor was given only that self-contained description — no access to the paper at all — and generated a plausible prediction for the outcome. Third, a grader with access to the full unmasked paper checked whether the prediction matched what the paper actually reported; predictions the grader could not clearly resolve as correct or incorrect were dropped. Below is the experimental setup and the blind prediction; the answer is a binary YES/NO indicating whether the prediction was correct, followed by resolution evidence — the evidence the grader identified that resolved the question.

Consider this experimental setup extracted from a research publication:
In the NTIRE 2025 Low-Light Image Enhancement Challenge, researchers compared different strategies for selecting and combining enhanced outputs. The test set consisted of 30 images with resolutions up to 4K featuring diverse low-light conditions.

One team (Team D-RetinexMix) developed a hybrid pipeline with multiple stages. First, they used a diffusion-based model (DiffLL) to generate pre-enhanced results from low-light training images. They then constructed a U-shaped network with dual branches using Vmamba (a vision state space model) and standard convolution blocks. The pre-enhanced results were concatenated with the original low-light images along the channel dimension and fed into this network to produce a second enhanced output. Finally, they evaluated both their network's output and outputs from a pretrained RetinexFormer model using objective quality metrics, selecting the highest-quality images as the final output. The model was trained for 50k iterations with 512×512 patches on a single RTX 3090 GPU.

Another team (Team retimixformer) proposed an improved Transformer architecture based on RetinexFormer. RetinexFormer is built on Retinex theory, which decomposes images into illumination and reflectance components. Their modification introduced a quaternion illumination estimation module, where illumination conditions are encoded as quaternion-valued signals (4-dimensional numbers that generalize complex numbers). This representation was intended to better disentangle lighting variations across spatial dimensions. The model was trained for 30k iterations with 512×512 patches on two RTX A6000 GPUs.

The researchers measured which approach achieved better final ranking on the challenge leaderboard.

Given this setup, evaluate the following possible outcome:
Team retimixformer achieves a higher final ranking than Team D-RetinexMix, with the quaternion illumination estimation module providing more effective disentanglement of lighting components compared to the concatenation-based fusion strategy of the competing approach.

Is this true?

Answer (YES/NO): NO